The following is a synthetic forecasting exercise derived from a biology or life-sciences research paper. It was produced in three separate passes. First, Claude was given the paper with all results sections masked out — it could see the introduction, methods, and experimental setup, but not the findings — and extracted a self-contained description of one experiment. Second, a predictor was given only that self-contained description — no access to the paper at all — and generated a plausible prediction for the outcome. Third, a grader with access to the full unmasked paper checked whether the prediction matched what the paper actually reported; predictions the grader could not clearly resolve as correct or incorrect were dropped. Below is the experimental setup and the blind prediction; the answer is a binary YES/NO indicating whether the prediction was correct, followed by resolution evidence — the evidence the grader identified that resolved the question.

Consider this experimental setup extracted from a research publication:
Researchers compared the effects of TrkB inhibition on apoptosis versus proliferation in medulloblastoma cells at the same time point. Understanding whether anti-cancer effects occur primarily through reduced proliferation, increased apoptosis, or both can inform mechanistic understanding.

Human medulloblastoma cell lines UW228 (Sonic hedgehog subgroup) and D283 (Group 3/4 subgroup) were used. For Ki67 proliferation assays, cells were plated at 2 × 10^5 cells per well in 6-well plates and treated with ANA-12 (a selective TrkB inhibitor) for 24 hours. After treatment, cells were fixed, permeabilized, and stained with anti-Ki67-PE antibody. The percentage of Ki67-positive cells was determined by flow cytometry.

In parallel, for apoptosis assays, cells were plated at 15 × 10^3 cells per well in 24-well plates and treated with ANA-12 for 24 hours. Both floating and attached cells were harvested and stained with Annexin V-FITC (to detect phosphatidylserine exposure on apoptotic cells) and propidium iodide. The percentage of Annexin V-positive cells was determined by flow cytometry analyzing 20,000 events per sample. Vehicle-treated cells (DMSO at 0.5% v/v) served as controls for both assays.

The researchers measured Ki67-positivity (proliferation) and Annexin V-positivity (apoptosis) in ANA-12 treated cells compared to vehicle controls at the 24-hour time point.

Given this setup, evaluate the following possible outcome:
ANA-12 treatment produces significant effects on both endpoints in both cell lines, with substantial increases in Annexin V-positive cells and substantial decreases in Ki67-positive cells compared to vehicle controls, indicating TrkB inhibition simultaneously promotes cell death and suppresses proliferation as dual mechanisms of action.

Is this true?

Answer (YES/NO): YES